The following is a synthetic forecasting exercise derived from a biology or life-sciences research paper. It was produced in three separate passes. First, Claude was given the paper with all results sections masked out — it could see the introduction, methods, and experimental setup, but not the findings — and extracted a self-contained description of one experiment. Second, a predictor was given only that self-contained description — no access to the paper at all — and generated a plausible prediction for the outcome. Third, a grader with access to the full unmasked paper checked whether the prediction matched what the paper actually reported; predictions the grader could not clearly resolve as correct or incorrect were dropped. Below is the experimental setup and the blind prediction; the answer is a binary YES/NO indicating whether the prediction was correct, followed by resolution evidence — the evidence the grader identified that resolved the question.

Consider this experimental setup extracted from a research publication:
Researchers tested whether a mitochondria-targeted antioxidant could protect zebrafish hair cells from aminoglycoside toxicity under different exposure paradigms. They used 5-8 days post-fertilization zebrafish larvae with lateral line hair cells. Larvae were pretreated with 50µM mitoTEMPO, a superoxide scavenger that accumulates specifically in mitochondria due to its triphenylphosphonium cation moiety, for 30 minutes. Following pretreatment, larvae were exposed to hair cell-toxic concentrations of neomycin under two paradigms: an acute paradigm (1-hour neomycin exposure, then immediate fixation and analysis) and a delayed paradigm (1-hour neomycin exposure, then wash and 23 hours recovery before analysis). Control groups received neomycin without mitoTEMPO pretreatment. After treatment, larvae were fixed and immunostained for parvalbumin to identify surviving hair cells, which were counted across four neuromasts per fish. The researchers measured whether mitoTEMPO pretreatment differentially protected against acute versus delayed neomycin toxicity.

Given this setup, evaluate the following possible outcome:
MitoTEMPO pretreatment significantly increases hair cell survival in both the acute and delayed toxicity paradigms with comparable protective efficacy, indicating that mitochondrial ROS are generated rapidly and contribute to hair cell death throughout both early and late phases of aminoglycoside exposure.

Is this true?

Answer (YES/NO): NO